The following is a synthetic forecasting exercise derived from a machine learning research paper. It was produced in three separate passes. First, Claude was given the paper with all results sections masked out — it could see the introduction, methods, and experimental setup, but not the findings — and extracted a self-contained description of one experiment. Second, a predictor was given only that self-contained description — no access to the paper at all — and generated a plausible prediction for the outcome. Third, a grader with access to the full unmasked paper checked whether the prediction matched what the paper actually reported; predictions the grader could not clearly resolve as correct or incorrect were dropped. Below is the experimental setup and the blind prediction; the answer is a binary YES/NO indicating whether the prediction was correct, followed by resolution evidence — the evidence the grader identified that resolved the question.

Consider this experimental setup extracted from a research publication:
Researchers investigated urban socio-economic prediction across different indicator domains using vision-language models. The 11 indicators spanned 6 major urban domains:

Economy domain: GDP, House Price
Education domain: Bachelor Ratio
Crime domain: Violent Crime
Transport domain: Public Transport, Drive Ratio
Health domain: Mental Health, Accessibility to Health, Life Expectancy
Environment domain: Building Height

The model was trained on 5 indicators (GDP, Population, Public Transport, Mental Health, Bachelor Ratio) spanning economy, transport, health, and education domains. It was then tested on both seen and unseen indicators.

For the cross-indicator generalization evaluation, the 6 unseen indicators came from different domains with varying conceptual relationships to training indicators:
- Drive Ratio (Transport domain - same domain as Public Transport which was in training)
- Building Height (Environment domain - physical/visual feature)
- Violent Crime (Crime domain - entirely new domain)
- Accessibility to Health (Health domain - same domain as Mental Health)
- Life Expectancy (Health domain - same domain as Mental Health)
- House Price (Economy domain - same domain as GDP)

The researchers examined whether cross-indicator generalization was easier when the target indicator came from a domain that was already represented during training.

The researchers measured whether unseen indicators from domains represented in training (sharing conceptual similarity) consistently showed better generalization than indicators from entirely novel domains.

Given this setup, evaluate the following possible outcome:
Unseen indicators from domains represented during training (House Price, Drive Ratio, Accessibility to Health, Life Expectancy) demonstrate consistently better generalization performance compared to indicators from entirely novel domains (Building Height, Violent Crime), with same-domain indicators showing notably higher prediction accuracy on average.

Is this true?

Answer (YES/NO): NO